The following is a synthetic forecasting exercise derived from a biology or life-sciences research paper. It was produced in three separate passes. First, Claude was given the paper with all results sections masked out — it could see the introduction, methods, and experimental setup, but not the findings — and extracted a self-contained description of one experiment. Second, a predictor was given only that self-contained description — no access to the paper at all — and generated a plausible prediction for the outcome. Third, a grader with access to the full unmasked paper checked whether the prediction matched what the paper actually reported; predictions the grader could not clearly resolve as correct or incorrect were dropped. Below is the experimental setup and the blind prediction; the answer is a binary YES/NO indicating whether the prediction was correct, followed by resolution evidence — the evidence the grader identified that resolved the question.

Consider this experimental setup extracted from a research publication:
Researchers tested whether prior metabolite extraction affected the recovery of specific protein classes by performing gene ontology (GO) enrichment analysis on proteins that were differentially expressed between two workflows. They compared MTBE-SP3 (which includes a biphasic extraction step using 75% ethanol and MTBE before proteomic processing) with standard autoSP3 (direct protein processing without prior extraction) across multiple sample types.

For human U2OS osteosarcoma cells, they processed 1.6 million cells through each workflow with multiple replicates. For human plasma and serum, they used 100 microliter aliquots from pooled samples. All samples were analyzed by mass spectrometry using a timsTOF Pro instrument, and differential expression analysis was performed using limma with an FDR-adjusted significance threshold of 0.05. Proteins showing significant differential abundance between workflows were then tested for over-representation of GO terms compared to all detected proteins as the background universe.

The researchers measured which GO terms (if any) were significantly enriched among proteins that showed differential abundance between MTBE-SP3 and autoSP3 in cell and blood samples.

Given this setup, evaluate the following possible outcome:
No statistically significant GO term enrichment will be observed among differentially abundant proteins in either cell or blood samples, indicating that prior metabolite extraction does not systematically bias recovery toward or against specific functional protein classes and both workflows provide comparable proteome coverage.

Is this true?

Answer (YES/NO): YES